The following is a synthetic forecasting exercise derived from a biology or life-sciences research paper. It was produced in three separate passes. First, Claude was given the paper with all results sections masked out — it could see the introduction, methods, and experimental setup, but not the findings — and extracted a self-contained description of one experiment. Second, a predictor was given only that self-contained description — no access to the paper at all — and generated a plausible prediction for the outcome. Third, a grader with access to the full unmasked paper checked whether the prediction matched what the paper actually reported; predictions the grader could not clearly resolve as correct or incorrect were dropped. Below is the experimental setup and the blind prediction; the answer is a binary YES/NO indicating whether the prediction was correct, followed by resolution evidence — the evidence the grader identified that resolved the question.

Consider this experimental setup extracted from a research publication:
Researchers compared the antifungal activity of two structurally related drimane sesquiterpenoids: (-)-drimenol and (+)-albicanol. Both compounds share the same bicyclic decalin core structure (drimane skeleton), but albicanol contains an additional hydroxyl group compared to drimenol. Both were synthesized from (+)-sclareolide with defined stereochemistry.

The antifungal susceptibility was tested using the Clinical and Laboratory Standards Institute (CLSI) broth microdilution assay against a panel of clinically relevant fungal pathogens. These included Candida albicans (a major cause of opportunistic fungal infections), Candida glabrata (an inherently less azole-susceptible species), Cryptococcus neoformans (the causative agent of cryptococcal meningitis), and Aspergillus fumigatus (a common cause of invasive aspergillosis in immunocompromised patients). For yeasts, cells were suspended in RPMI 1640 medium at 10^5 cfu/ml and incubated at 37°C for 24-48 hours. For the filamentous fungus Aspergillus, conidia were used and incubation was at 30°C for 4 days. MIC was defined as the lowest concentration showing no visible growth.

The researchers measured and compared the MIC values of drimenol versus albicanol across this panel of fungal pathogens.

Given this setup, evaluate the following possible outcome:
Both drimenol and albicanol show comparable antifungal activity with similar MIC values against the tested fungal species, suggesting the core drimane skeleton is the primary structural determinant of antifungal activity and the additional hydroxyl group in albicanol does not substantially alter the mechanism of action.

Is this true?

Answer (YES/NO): NO